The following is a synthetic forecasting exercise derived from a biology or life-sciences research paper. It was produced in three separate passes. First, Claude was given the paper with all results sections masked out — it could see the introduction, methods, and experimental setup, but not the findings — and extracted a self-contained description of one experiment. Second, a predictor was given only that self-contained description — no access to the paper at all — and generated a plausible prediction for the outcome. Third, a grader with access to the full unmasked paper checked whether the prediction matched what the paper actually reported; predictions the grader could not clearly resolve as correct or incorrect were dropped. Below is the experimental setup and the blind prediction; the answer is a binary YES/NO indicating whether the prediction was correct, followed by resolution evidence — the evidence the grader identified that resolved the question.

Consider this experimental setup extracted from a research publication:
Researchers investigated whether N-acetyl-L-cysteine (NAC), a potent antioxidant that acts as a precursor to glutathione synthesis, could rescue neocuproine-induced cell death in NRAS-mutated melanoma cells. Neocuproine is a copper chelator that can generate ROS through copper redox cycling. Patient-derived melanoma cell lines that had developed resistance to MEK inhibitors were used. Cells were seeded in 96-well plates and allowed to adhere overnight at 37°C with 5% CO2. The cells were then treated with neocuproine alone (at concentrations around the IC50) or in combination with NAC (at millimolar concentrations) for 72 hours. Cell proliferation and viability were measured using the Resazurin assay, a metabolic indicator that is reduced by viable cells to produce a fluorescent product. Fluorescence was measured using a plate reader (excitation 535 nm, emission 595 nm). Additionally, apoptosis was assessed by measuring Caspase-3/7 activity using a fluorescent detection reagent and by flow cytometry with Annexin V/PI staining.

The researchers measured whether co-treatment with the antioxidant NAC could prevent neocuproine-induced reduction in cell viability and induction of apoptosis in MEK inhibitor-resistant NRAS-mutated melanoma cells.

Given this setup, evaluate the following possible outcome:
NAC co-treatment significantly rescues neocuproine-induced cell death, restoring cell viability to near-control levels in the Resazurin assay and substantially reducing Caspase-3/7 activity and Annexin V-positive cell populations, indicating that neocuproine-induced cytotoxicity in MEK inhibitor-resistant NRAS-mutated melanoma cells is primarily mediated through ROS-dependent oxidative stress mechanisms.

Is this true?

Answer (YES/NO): YES